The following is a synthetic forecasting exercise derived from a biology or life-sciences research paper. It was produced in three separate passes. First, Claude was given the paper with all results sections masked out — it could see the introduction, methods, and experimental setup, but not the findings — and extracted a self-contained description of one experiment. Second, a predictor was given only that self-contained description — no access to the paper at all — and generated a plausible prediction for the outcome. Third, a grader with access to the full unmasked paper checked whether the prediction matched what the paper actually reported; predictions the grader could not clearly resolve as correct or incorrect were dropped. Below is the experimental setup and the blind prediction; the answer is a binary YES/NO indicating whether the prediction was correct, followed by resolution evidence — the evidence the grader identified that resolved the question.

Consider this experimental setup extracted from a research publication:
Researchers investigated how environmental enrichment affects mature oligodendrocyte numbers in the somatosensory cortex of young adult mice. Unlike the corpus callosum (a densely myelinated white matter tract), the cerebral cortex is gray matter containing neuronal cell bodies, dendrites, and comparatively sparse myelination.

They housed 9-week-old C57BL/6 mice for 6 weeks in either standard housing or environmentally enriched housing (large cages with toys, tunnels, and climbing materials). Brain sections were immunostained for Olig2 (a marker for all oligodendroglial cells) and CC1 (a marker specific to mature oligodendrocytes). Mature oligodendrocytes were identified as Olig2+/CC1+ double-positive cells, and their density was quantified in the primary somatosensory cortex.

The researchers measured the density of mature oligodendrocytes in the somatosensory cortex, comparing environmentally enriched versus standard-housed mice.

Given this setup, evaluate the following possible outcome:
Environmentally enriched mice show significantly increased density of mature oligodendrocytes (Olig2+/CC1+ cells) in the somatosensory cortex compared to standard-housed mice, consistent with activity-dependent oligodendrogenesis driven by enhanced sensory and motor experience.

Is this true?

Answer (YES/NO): YES